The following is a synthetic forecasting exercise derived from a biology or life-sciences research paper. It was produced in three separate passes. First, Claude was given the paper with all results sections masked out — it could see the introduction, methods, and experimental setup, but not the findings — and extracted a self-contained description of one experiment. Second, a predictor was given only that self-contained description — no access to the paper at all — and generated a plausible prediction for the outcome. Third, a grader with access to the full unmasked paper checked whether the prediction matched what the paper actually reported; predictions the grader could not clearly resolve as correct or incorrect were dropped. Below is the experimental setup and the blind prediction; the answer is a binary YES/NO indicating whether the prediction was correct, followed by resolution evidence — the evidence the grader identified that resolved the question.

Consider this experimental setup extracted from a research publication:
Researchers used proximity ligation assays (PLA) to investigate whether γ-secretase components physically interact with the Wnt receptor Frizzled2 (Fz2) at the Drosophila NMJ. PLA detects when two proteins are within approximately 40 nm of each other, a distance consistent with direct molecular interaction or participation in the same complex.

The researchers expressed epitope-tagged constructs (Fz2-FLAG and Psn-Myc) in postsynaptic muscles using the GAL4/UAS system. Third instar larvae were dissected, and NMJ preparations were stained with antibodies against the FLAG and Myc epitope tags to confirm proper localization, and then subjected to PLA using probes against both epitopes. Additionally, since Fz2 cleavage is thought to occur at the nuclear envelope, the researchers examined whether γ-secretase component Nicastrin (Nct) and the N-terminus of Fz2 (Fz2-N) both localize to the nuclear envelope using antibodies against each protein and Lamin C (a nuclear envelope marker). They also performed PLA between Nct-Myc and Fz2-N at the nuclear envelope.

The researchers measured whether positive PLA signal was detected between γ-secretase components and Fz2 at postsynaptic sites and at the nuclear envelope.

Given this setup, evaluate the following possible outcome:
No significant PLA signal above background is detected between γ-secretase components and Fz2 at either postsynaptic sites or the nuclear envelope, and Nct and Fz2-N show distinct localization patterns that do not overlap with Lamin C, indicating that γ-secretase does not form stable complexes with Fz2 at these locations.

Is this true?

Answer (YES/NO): NO